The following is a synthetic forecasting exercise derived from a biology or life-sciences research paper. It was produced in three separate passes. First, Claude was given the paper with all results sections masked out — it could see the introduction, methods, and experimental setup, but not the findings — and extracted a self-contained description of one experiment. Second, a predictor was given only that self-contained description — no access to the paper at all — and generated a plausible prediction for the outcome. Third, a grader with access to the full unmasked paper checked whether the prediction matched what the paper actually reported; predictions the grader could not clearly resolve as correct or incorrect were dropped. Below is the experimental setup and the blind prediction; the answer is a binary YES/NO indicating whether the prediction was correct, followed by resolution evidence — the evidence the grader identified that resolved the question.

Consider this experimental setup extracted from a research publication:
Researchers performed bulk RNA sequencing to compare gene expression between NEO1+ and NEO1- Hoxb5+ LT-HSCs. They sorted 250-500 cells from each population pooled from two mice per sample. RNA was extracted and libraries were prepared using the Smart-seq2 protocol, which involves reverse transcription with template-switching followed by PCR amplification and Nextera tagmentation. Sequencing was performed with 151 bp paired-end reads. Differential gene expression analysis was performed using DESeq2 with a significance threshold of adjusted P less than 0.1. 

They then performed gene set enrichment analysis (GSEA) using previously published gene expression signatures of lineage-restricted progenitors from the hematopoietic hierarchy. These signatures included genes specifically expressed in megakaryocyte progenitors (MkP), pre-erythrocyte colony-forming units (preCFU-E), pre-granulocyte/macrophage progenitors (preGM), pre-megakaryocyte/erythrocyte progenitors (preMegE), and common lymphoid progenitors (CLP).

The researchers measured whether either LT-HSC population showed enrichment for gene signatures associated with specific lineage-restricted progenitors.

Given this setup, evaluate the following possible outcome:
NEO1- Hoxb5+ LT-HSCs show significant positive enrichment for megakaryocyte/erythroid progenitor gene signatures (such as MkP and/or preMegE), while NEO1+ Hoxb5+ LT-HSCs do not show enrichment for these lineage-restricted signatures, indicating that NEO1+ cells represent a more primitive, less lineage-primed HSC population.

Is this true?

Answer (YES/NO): NO